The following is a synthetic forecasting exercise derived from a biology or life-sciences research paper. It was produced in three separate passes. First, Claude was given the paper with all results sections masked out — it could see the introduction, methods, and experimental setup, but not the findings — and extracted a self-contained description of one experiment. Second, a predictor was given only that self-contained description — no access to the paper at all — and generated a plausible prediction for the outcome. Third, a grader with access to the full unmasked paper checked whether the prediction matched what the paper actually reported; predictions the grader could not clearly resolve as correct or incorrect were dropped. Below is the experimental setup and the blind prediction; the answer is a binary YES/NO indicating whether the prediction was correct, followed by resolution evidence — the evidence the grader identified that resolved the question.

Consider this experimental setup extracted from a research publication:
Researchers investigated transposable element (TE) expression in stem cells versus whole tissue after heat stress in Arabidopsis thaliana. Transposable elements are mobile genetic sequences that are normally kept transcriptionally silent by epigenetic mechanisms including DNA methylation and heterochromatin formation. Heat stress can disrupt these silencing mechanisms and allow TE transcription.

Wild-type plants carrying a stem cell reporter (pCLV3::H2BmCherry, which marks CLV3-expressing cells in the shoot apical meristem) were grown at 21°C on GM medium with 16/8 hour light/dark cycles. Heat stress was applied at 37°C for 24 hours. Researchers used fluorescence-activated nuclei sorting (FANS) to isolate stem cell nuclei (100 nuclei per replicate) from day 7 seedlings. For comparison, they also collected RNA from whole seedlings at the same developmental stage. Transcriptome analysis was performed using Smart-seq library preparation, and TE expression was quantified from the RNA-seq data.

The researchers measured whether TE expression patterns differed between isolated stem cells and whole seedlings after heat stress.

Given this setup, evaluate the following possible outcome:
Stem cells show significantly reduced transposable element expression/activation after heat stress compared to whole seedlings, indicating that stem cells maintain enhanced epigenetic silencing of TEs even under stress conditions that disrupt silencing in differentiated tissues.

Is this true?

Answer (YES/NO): NO